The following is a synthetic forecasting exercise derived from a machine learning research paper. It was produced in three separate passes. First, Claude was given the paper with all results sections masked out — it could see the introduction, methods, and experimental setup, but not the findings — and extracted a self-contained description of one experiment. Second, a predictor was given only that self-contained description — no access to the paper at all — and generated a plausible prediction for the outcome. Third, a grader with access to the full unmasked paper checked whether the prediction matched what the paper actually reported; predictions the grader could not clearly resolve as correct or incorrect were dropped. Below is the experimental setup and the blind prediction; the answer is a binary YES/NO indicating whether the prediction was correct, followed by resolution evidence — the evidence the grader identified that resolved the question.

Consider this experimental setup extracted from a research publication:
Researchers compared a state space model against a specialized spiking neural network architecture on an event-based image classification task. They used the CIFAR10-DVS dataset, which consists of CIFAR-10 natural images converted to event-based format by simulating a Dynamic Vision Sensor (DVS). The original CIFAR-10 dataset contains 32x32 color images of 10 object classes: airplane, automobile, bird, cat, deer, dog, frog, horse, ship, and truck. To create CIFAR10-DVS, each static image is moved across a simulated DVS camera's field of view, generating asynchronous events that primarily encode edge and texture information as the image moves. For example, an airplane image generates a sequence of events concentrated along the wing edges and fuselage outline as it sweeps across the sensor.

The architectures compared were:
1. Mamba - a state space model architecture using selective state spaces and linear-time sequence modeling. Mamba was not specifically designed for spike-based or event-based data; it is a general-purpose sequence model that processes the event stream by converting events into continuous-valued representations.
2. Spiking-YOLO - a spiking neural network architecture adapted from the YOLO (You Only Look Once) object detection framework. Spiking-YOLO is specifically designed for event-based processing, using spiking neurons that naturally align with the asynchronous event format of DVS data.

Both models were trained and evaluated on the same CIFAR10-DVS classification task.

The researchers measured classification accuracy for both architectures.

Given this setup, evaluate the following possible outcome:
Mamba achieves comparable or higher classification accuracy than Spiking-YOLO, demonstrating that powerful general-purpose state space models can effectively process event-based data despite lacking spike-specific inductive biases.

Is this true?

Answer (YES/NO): YES